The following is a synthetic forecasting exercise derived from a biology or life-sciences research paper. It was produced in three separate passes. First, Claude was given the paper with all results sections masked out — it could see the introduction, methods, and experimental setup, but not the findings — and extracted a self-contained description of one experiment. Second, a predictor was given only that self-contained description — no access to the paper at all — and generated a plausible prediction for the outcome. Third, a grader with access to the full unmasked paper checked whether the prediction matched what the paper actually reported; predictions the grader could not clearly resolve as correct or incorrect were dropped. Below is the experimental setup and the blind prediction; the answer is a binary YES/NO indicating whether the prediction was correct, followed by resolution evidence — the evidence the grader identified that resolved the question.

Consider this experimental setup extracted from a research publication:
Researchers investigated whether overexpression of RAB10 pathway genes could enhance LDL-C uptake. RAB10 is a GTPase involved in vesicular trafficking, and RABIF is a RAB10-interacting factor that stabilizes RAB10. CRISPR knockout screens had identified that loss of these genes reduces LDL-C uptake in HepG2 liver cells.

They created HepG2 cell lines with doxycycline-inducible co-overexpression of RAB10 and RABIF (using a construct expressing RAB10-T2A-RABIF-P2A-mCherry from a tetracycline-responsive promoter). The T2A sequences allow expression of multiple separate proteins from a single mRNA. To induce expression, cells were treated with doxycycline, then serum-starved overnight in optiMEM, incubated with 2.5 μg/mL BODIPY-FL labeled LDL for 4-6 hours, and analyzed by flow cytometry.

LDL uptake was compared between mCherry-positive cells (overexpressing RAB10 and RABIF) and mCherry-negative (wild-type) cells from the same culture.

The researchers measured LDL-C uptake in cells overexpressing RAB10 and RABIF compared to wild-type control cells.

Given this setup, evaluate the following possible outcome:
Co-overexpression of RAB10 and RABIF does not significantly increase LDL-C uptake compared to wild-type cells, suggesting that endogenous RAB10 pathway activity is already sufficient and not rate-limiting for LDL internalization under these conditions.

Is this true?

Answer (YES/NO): NO